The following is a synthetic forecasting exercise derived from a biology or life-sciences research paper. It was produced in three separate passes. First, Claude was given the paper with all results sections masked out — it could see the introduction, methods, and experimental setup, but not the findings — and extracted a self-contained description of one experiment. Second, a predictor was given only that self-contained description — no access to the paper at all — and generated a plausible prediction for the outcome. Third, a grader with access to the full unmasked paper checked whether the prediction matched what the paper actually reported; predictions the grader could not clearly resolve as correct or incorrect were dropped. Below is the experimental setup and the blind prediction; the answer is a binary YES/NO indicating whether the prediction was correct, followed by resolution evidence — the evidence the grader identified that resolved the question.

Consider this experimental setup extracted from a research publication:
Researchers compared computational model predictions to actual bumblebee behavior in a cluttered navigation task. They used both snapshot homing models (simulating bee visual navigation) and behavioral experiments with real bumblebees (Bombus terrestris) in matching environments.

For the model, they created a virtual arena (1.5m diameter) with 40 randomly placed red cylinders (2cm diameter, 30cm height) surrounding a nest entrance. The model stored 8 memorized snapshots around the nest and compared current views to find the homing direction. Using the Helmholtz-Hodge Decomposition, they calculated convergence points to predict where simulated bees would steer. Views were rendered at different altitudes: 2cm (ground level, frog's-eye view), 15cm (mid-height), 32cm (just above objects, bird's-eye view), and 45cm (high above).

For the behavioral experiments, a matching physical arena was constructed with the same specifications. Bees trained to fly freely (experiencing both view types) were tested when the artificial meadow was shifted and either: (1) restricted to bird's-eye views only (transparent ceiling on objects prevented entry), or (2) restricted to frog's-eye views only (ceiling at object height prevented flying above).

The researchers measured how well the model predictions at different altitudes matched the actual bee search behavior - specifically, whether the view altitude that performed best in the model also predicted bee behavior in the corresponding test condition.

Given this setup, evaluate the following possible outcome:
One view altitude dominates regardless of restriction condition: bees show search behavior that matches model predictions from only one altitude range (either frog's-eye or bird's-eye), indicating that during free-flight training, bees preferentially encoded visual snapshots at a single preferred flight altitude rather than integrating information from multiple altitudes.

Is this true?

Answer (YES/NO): NO